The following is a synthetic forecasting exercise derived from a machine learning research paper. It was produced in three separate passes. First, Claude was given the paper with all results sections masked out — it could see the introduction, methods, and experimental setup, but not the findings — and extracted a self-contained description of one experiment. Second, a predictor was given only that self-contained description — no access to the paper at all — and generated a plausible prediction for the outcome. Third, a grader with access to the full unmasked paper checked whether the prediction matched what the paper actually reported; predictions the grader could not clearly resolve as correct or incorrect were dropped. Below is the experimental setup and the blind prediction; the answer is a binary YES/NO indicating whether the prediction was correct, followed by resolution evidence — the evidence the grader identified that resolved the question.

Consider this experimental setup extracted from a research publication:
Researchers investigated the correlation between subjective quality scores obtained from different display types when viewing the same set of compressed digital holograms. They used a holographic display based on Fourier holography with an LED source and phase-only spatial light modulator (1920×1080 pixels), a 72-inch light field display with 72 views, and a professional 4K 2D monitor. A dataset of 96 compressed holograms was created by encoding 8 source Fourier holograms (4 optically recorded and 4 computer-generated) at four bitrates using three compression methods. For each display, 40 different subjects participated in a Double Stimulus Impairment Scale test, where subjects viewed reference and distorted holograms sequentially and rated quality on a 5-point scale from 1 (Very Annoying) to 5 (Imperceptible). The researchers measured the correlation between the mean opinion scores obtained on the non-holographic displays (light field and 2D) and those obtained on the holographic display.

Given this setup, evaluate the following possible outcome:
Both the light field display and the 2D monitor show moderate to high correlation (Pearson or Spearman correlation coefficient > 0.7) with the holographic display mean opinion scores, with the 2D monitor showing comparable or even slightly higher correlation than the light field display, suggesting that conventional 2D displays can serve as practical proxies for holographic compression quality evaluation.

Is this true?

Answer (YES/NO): NO